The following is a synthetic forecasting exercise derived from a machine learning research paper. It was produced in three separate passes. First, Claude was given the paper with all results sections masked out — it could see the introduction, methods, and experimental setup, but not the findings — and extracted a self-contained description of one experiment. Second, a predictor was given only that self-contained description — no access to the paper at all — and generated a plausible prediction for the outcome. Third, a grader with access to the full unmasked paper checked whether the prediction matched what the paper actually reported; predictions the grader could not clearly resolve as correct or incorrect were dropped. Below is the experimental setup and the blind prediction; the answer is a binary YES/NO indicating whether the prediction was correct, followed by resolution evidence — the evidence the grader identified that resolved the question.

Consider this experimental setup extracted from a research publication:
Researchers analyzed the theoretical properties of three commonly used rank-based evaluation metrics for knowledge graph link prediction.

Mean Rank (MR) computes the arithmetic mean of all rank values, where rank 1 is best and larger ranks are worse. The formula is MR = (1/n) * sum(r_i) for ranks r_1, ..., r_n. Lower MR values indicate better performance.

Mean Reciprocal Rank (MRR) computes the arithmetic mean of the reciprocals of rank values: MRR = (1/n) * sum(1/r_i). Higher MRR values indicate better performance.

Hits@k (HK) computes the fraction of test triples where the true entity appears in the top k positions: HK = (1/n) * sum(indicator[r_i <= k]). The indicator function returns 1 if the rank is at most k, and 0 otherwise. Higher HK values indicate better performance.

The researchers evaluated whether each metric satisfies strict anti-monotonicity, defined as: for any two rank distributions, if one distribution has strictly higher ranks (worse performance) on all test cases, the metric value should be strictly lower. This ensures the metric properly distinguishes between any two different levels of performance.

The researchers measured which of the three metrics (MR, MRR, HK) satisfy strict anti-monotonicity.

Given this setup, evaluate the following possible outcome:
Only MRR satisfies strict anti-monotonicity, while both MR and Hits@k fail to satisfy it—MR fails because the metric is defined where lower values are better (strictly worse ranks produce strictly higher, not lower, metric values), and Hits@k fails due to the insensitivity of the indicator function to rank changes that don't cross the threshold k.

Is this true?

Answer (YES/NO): YES